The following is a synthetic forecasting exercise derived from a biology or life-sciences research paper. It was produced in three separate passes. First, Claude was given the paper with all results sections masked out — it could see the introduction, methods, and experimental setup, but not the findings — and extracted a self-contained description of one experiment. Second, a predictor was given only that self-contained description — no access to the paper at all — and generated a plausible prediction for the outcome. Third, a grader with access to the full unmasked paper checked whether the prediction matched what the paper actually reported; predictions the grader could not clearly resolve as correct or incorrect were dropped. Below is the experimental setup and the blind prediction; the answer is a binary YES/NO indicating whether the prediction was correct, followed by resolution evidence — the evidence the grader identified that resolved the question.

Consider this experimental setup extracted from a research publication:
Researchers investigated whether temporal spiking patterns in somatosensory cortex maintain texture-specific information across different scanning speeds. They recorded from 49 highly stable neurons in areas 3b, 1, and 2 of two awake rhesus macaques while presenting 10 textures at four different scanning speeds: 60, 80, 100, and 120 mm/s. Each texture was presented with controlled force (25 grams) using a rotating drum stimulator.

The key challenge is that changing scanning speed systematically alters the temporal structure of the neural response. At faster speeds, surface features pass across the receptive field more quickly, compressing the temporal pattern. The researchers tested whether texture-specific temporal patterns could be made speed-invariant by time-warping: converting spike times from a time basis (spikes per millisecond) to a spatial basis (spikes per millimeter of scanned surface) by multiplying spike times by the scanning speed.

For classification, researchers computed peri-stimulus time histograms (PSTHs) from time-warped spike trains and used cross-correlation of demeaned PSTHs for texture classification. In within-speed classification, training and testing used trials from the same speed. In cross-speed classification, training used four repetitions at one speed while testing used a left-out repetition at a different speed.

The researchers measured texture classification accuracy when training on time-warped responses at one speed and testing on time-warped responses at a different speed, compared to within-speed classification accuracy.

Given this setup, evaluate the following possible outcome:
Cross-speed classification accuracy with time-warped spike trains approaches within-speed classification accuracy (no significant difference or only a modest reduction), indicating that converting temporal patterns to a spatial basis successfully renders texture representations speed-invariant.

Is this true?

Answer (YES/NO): YES